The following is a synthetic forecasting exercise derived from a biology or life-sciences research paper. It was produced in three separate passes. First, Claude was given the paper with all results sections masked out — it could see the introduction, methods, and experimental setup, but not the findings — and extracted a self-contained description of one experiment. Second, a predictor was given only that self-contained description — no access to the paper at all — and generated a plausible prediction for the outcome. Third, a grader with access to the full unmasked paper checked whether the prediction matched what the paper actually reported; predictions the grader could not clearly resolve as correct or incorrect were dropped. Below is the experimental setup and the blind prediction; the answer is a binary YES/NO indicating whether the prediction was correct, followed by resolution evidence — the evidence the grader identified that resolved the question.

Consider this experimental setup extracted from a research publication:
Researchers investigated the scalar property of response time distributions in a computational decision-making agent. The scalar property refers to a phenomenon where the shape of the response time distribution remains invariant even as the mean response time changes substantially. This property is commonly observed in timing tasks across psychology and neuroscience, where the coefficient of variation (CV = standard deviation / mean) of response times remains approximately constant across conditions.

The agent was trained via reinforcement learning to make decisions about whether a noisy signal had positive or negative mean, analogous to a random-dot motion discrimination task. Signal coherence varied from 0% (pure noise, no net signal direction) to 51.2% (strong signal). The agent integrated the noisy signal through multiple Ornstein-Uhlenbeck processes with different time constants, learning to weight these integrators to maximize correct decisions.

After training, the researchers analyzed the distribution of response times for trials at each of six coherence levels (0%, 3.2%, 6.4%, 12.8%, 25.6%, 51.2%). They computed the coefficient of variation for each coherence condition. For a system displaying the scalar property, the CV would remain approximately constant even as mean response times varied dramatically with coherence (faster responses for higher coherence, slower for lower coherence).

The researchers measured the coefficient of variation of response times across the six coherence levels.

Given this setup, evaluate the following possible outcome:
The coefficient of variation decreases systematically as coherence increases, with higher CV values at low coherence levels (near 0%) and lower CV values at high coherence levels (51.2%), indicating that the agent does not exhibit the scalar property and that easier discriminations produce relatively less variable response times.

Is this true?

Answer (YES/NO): NO